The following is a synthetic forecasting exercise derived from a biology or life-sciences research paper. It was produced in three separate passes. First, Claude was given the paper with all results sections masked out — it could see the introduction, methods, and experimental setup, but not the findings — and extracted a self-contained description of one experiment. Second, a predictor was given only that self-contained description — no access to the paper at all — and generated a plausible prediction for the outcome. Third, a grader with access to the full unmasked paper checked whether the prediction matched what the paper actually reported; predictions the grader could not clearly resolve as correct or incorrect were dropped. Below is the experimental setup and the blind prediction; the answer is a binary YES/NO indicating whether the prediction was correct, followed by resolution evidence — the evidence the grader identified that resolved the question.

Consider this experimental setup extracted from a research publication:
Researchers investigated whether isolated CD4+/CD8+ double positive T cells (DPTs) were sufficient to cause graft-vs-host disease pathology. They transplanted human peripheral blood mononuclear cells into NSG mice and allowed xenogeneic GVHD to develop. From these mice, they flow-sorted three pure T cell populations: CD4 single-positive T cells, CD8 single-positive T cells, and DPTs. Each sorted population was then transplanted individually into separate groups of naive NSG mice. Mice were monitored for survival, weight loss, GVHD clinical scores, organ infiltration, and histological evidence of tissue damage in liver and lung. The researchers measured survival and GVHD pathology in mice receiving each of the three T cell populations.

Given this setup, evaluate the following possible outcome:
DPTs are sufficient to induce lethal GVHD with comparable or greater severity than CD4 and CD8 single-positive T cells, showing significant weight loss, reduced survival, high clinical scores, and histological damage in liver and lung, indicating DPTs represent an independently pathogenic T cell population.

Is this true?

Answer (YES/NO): YES